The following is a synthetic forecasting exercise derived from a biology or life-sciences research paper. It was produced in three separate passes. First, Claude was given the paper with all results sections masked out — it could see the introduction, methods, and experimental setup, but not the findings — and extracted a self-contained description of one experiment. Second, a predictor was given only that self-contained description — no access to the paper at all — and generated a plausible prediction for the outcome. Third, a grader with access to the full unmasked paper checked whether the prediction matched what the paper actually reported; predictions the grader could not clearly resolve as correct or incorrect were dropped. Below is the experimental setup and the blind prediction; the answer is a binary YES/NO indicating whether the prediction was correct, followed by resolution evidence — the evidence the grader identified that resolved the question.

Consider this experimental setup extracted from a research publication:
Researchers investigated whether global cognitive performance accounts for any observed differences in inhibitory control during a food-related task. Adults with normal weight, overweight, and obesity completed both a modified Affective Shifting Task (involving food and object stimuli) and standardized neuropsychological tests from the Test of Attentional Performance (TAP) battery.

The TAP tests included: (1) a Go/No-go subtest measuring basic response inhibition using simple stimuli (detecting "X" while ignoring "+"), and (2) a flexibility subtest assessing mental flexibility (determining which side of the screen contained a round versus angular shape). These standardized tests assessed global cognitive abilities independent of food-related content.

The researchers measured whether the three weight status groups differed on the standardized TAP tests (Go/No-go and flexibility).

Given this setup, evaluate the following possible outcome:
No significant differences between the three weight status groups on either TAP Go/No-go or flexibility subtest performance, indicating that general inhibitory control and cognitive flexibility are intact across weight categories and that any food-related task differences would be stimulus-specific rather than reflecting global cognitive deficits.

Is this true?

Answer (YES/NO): YES